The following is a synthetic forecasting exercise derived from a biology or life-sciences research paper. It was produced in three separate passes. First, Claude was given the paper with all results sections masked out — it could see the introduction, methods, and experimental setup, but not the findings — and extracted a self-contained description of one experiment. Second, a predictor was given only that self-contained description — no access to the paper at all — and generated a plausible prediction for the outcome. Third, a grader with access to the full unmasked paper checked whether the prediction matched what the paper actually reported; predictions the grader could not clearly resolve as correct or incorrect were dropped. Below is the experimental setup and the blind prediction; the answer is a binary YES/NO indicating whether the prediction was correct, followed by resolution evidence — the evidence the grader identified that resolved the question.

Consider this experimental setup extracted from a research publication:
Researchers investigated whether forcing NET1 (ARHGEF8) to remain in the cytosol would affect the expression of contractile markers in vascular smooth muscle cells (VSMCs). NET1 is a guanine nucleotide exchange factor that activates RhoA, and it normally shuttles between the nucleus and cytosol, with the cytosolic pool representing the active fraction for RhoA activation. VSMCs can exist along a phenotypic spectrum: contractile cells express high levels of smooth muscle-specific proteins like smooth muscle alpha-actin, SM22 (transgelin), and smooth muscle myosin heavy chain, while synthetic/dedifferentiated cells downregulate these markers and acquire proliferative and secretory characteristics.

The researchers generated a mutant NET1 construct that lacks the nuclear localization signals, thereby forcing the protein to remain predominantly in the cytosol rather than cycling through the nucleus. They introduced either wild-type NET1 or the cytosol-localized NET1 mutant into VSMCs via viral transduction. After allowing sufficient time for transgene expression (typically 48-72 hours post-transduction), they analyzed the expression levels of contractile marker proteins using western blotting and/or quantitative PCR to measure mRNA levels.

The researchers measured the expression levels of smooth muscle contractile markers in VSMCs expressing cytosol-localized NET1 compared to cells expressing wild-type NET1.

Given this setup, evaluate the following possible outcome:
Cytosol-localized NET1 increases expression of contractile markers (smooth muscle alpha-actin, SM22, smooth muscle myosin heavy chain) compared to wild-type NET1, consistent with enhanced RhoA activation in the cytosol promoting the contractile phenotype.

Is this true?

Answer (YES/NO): YES